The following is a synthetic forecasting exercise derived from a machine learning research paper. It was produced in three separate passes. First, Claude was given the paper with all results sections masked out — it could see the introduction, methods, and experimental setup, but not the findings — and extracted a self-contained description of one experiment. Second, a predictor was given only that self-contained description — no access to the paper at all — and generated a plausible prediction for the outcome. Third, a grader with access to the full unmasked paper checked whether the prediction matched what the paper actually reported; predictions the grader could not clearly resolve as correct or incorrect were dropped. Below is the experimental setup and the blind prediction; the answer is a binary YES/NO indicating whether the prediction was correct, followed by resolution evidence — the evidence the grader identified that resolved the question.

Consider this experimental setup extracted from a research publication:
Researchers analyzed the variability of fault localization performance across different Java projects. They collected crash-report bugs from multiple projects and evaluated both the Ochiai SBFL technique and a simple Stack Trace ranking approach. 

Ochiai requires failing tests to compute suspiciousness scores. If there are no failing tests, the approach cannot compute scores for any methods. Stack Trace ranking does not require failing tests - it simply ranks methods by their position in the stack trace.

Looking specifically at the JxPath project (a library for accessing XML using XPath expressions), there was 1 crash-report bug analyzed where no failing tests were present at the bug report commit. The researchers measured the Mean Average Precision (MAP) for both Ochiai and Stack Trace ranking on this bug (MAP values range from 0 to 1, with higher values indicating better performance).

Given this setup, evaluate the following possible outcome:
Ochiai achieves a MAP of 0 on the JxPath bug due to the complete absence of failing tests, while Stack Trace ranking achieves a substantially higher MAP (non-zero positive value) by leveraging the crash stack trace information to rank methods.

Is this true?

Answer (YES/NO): NO